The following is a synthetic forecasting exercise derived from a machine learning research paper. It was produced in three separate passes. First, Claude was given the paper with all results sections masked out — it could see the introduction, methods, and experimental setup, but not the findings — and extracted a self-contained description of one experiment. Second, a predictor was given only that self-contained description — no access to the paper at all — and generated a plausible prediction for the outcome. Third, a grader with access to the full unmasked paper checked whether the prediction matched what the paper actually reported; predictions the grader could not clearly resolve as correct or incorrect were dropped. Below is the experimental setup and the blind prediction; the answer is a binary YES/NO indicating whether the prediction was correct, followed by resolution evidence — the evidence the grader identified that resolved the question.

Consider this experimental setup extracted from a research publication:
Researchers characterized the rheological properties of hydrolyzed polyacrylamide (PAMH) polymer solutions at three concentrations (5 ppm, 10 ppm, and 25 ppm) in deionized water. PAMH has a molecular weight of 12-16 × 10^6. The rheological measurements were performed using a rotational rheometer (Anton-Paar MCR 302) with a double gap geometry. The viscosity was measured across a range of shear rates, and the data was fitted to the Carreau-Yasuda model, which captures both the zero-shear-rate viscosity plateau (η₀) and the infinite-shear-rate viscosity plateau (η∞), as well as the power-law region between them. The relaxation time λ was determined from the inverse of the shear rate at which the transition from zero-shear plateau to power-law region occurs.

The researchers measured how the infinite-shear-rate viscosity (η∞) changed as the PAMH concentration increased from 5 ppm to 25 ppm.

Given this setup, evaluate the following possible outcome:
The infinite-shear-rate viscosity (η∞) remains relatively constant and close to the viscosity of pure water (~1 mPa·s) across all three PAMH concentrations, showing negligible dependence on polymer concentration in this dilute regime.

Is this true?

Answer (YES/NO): YES